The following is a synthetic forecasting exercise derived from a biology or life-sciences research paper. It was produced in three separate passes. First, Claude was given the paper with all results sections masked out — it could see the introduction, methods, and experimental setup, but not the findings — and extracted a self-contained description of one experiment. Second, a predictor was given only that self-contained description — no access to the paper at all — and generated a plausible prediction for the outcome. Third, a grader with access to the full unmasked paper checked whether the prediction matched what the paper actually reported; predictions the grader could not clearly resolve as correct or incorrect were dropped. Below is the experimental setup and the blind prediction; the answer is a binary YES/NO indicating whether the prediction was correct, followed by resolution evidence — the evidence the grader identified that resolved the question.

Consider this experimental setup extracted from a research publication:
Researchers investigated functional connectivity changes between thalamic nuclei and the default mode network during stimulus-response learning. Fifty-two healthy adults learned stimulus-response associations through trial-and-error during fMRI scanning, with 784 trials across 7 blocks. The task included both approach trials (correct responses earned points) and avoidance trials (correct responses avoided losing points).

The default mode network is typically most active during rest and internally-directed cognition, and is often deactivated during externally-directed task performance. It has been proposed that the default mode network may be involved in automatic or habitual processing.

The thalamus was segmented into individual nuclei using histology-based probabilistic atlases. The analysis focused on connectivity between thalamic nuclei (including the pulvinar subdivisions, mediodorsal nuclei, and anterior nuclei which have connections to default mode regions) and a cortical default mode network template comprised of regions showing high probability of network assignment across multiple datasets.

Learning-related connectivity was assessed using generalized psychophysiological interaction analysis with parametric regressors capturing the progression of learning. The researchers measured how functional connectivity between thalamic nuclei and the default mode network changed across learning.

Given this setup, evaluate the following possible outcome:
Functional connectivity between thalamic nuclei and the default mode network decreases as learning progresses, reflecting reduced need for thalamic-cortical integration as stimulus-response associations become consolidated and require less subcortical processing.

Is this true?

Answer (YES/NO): NO